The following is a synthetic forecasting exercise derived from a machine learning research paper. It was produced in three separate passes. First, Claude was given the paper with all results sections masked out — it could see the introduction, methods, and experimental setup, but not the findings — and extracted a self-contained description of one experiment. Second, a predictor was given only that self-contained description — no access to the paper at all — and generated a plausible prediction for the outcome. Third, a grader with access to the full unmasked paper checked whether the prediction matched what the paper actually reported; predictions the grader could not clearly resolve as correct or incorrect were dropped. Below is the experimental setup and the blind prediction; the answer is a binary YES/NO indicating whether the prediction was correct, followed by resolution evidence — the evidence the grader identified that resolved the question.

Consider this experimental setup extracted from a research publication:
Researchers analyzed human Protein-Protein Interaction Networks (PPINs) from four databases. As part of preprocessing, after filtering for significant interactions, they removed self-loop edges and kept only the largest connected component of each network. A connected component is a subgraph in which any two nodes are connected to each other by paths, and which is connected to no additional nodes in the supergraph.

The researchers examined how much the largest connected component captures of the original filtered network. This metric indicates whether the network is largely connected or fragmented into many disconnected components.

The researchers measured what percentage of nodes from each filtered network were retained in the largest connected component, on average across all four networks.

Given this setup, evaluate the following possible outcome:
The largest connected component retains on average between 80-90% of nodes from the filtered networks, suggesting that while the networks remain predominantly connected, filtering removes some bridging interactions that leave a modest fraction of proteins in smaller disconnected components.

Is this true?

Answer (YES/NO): NO